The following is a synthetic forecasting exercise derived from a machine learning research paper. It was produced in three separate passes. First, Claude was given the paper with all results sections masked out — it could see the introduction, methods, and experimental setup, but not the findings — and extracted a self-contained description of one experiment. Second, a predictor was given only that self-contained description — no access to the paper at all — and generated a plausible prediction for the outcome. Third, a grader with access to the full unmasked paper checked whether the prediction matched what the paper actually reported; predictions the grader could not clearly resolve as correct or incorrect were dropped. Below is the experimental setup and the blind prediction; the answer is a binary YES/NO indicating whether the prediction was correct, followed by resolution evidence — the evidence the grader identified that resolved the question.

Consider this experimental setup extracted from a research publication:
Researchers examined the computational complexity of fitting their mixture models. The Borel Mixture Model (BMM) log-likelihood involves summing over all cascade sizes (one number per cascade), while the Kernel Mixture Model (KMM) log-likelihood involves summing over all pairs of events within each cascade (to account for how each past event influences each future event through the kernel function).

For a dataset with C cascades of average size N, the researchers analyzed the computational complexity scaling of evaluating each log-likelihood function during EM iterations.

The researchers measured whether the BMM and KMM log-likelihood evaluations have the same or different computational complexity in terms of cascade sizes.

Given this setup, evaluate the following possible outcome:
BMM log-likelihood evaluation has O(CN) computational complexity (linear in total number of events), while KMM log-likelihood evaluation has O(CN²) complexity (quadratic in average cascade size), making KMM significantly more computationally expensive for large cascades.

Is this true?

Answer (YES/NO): NO